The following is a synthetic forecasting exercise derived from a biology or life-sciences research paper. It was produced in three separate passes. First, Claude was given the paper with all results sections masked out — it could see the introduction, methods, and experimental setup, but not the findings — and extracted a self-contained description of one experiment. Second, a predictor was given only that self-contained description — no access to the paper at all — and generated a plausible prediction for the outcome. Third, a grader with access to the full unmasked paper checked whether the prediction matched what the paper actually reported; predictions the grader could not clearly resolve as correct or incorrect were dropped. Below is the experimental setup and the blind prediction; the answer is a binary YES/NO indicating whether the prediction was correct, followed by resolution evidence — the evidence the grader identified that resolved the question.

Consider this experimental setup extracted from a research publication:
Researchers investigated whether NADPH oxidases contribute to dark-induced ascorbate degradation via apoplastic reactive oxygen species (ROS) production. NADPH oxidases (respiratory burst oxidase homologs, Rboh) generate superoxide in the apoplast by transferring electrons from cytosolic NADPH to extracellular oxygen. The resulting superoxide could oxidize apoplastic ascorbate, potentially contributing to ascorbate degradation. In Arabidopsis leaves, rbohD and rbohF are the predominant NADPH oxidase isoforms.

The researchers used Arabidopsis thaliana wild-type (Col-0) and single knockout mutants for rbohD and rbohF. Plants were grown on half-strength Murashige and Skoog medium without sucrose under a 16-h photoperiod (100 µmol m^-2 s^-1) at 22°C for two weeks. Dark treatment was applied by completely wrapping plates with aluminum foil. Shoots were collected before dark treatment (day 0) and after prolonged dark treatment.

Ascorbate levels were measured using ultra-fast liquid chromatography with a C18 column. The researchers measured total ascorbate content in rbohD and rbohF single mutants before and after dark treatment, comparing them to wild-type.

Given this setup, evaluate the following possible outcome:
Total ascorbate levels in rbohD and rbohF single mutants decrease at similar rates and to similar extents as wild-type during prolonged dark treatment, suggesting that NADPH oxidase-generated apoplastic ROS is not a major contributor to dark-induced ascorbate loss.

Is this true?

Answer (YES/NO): YES